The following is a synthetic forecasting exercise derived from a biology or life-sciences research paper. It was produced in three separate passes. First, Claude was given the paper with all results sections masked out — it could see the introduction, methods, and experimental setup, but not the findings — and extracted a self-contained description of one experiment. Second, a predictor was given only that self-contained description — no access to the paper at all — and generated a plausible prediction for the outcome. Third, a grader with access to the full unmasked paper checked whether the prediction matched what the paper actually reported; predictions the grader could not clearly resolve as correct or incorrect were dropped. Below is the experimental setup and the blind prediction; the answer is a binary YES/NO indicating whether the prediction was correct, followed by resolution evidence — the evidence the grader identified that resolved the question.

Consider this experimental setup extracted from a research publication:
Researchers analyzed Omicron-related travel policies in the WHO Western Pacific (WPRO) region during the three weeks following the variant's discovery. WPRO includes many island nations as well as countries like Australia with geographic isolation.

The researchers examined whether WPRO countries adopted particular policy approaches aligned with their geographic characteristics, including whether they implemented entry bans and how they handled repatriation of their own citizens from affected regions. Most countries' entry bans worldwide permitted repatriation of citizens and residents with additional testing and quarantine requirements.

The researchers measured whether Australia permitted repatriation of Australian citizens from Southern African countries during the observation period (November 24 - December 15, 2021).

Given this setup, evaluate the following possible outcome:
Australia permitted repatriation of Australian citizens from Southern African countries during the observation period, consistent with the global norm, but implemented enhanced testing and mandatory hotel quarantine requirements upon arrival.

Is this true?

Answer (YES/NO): NO